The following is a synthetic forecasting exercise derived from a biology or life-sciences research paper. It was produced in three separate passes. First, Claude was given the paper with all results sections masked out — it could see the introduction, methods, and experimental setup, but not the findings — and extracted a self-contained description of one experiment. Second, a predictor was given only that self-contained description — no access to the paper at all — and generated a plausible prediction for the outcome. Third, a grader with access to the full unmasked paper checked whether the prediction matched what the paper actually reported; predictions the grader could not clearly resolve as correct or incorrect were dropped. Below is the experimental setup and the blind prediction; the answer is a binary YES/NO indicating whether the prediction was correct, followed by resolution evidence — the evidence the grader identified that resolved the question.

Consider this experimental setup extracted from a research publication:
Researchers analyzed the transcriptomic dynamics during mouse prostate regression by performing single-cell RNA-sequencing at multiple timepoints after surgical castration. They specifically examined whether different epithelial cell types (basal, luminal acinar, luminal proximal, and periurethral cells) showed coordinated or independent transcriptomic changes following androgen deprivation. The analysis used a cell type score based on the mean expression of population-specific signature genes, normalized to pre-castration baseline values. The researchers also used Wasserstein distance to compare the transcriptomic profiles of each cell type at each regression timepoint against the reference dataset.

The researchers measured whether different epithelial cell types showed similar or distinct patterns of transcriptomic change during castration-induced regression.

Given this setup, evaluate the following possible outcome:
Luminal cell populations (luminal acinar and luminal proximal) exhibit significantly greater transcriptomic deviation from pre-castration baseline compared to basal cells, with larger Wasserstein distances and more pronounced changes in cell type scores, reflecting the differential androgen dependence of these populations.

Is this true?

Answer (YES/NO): NO